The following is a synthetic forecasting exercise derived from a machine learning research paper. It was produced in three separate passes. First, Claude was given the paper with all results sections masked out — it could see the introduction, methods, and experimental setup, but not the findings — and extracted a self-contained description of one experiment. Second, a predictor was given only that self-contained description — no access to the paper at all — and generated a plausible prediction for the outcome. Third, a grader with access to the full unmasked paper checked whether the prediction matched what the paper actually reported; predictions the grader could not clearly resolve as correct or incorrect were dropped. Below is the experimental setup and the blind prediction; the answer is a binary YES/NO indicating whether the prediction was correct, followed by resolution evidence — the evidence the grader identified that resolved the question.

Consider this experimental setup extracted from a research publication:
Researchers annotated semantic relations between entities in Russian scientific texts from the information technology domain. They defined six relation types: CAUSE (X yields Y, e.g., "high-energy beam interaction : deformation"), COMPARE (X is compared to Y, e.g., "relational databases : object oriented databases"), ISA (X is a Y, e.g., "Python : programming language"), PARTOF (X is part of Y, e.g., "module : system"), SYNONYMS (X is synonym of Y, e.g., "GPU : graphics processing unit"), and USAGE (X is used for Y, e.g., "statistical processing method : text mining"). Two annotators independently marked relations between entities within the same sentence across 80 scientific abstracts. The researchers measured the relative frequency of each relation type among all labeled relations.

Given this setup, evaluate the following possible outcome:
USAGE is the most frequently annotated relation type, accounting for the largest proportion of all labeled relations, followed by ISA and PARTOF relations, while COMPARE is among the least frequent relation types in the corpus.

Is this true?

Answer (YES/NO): YES